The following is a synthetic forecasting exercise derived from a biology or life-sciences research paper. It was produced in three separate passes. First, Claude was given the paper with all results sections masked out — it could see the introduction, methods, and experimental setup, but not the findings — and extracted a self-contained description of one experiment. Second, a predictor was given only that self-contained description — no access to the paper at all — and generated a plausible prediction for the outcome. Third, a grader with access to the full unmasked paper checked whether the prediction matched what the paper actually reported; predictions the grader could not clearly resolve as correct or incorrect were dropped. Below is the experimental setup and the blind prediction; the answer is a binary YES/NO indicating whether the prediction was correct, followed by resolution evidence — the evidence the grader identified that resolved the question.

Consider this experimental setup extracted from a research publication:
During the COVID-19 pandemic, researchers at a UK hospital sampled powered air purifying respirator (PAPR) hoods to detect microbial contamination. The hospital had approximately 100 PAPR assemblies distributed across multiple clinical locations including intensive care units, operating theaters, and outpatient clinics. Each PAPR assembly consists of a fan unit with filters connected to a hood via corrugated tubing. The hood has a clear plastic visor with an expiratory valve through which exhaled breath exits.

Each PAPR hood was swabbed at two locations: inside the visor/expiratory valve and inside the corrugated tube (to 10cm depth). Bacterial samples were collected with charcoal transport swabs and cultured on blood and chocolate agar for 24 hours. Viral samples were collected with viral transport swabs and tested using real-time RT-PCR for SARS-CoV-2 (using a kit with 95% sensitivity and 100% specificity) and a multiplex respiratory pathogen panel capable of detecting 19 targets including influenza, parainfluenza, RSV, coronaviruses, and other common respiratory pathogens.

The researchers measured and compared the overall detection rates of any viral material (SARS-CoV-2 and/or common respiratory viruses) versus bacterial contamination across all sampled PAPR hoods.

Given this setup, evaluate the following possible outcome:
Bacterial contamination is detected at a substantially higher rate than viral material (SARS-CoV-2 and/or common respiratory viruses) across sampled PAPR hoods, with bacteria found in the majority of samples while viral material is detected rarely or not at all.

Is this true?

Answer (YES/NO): NO